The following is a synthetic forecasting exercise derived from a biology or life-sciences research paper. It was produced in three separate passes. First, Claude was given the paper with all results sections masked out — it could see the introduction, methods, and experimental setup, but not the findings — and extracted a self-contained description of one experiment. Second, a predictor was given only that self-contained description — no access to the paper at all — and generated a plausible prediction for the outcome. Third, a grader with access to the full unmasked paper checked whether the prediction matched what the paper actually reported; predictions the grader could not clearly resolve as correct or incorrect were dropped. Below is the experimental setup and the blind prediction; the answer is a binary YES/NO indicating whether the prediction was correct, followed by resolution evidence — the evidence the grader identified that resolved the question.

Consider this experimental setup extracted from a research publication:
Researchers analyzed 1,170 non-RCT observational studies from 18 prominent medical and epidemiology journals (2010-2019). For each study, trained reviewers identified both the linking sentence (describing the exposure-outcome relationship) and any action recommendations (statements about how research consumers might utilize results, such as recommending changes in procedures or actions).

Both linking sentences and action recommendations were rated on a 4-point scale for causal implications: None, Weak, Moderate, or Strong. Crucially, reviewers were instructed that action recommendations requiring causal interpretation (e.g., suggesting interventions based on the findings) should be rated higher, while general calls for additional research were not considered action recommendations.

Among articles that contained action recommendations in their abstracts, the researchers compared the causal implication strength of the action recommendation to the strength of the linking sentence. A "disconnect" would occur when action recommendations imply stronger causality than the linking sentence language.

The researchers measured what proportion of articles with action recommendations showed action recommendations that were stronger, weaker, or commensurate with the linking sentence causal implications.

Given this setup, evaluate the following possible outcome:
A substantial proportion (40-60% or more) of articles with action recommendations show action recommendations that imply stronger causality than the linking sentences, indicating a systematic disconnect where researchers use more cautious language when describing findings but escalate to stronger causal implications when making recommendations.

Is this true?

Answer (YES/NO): YES